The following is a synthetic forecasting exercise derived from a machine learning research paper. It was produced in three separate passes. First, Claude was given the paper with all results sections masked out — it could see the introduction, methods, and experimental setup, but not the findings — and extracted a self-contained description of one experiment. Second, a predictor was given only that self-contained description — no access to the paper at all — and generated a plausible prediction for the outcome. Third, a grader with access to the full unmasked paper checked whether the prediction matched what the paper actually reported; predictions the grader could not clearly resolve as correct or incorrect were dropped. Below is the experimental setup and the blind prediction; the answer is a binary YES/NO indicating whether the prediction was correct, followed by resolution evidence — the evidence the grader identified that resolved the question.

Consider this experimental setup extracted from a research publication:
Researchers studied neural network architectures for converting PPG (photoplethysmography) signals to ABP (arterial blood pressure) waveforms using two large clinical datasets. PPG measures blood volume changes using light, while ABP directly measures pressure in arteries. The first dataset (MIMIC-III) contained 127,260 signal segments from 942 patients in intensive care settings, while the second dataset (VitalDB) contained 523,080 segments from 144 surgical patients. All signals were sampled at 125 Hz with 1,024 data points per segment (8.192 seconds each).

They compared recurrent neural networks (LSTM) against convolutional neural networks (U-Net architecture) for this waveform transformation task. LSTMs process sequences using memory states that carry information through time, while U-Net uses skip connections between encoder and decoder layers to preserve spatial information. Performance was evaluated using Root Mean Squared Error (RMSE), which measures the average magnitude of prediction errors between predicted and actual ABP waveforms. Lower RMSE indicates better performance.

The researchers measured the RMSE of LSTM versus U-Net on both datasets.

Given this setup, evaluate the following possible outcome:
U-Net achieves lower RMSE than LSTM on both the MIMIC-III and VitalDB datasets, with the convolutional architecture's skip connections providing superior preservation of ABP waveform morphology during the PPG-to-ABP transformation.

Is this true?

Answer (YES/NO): YES